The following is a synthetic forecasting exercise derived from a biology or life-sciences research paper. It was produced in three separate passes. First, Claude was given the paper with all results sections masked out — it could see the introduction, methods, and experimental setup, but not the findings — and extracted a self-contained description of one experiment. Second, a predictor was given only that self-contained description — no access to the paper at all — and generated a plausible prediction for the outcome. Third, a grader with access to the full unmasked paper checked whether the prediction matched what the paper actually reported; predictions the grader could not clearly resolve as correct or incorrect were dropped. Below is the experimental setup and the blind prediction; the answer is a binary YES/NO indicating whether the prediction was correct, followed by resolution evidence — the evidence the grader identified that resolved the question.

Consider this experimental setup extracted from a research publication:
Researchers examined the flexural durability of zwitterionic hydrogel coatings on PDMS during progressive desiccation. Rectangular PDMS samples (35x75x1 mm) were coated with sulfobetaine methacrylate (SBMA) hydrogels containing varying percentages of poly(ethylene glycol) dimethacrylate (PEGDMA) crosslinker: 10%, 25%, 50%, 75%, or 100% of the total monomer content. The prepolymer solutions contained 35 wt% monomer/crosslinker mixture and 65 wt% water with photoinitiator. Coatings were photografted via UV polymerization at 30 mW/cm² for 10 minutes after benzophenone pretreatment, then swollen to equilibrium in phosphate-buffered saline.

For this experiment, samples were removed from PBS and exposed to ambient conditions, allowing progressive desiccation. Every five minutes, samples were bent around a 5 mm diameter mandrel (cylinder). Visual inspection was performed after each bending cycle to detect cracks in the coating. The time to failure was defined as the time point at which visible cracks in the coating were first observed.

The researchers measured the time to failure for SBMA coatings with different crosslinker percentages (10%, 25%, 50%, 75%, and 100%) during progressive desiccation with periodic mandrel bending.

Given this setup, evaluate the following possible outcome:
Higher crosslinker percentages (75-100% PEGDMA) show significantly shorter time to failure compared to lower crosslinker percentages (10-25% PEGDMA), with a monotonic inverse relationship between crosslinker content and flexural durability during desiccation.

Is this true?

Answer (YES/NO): YES